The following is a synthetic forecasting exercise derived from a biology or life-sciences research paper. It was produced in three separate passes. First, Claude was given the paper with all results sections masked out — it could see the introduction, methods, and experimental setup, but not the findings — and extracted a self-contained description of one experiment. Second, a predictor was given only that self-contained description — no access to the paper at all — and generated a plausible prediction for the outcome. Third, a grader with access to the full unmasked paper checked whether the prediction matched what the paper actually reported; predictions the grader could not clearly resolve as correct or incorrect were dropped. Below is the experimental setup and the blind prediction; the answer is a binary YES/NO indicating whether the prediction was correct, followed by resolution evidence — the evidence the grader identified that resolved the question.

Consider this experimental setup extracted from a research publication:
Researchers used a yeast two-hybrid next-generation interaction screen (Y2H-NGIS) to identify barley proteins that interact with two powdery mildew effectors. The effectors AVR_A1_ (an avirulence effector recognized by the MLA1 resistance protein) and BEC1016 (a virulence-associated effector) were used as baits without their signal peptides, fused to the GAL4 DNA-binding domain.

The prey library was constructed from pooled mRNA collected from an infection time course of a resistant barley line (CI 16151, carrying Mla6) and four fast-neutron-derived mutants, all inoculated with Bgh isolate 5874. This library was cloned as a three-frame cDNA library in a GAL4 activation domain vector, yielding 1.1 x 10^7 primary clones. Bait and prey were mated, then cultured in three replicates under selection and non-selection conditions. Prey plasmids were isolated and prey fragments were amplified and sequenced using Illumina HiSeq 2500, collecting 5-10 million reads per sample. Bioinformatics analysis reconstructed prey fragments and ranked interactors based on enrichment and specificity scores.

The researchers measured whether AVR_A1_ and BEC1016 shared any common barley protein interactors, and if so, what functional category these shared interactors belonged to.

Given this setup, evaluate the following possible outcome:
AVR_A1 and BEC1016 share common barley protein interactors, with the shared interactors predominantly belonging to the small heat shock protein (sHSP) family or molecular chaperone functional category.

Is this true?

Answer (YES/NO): YES